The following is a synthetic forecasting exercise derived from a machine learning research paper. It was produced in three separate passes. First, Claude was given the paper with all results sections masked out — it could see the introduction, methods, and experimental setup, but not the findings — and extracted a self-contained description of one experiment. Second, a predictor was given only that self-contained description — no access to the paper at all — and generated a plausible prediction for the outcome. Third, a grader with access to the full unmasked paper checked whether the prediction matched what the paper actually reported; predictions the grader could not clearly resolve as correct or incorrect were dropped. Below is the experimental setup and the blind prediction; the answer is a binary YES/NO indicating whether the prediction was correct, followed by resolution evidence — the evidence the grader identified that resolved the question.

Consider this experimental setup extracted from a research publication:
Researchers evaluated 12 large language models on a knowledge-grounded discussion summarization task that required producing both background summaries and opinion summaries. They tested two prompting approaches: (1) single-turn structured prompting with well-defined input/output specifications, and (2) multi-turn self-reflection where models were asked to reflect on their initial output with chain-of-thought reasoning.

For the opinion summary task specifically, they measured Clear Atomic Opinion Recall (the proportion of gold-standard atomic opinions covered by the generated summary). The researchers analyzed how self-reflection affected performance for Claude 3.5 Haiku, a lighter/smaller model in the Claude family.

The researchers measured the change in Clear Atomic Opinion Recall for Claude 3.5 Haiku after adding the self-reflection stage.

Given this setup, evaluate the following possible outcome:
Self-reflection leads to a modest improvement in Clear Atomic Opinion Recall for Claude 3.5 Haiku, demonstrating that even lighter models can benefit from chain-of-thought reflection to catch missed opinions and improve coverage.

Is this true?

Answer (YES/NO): NO